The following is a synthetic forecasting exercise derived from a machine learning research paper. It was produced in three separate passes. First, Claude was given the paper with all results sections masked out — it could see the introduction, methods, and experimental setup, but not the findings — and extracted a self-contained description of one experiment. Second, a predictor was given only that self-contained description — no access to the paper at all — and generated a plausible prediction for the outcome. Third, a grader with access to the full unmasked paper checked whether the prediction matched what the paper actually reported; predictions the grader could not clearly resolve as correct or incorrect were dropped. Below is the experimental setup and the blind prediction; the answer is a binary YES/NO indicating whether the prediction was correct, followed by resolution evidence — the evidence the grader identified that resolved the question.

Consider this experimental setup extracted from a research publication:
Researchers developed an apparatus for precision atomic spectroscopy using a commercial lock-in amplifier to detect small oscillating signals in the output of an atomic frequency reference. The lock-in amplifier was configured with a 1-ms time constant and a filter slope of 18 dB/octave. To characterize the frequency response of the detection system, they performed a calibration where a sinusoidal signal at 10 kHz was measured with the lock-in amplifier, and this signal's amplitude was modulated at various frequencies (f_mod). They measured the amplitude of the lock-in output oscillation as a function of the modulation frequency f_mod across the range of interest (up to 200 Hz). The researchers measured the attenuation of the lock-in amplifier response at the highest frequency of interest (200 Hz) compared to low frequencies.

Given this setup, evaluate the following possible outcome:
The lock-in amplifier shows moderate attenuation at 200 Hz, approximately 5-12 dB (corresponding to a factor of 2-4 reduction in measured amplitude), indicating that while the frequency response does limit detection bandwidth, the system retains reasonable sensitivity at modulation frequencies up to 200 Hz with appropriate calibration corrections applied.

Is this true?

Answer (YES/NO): YES